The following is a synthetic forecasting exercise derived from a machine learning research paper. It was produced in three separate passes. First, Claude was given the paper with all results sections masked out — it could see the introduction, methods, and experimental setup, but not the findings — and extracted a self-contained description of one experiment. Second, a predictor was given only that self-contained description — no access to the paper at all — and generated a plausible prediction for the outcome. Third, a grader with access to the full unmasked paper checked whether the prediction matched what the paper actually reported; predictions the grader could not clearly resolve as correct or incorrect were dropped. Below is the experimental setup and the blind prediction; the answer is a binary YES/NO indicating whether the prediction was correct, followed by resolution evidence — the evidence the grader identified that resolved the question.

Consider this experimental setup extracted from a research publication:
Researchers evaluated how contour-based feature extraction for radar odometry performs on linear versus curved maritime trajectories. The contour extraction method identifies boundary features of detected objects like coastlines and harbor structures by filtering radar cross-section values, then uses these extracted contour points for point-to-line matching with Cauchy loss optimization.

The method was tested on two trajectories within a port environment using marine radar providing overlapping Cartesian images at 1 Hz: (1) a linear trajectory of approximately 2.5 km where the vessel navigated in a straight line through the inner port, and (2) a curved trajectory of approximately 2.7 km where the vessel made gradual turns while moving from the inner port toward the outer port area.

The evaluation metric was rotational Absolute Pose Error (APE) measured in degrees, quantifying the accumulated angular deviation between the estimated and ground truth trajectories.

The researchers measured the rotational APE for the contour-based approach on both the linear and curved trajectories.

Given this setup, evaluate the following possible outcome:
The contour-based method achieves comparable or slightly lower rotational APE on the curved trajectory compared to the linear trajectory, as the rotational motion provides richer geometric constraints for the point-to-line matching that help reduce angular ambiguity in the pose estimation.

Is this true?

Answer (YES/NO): NO